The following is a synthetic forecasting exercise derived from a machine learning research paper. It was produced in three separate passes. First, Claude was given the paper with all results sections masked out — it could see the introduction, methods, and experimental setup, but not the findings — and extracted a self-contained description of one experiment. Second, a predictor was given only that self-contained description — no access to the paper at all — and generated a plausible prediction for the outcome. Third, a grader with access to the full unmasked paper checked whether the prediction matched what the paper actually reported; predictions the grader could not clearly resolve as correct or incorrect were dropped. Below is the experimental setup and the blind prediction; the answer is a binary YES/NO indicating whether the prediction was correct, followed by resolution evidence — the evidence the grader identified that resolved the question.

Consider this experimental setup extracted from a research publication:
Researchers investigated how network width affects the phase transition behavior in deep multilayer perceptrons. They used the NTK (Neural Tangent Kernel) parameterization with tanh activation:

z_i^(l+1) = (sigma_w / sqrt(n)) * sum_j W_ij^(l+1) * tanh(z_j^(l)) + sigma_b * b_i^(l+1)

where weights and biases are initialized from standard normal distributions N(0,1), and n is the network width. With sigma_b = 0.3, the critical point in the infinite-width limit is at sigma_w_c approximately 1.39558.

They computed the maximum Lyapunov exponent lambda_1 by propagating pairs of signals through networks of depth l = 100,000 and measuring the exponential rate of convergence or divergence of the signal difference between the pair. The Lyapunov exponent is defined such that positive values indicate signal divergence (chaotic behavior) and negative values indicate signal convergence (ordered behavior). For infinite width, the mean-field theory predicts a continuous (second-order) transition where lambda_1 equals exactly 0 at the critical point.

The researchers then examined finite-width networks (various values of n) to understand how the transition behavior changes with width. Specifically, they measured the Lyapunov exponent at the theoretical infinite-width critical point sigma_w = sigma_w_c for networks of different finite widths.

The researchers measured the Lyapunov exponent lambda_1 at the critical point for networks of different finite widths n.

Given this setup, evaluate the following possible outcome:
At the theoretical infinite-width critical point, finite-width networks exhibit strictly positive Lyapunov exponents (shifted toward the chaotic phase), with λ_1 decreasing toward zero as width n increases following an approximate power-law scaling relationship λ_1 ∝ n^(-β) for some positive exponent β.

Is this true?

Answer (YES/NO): NO